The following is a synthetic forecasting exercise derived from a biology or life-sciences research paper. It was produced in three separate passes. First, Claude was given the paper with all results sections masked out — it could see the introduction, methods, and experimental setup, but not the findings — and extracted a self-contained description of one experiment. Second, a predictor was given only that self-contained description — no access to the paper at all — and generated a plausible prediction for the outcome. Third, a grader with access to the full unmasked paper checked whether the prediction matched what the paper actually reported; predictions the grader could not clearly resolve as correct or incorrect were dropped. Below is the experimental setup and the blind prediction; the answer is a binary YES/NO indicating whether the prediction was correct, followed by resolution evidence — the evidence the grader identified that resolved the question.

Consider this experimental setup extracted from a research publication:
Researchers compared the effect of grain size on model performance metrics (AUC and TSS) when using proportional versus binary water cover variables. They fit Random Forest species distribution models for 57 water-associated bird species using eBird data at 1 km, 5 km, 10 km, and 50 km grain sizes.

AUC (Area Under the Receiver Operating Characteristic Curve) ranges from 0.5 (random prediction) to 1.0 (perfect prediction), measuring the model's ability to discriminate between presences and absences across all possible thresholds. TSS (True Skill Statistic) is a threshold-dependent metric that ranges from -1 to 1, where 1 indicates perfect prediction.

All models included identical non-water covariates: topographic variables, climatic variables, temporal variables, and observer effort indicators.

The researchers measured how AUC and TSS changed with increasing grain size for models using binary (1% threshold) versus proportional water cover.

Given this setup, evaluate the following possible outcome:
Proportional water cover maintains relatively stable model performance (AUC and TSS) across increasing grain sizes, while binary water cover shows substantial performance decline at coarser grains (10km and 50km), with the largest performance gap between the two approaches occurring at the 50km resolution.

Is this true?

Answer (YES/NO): NO